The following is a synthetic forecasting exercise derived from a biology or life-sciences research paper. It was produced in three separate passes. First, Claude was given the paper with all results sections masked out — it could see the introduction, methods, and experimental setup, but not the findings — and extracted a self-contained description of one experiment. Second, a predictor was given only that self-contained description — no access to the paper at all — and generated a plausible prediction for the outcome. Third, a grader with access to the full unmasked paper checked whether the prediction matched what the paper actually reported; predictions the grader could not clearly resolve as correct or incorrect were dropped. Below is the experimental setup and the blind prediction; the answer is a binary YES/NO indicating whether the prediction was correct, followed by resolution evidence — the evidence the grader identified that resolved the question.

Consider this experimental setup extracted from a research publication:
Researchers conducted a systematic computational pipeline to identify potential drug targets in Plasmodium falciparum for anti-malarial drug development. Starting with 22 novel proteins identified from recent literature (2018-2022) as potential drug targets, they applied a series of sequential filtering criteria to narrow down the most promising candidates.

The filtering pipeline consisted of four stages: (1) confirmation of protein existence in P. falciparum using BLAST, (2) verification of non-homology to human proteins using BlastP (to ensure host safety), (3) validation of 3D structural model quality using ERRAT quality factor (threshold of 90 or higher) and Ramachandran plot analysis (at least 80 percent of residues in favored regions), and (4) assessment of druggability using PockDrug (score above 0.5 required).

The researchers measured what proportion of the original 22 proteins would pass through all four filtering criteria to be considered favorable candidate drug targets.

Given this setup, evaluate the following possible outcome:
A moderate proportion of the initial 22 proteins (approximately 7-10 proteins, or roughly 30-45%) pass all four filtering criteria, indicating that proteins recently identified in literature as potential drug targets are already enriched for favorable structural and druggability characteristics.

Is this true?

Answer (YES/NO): YES